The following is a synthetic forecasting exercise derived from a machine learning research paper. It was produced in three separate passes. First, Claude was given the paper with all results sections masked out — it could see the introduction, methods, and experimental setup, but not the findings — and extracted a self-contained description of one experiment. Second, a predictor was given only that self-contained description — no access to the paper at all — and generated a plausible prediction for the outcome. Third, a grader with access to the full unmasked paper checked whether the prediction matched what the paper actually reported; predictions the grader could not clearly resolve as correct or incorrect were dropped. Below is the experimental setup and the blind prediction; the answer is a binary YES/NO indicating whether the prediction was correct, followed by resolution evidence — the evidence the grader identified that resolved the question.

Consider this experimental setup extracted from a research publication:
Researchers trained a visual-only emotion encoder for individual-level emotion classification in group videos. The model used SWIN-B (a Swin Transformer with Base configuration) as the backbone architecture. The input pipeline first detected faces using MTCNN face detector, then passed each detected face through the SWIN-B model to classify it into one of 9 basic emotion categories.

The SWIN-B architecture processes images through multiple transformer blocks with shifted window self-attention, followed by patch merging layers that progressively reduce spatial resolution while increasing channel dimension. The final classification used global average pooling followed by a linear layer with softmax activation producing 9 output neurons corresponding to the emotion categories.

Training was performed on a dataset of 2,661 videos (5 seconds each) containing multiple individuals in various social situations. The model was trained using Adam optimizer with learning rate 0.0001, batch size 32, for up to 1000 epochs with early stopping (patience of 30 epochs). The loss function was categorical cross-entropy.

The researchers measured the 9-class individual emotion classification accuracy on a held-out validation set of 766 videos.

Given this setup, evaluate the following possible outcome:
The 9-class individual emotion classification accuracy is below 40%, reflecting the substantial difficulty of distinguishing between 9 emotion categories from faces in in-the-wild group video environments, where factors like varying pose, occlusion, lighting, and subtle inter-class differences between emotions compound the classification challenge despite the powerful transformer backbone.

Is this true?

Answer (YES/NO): YES